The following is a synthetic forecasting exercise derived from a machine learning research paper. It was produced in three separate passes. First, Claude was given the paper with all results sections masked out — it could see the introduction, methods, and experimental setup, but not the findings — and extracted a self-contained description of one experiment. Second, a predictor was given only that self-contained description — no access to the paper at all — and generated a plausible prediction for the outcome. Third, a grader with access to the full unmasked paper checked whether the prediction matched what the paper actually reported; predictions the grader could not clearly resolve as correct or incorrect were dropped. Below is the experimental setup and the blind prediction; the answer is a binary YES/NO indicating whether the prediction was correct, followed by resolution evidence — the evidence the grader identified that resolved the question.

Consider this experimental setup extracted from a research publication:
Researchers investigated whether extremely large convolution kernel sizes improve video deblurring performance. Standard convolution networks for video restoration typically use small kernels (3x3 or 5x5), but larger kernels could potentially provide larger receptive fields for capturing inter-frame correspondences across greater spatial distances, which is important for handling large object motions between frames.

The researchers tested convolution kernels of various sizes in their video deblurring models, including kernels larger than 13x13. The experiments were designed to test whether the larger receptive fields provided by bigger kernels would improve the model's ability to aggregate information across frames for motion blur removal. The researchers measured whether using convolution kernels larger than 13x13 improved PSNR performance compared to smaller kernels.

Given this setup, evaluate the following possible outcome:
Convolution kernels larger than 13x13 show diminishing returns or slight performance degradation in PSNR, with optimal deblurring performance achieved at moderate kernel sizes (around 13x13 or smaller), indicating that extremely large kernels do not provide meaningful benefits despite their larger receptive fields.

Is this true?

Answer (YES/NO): YES